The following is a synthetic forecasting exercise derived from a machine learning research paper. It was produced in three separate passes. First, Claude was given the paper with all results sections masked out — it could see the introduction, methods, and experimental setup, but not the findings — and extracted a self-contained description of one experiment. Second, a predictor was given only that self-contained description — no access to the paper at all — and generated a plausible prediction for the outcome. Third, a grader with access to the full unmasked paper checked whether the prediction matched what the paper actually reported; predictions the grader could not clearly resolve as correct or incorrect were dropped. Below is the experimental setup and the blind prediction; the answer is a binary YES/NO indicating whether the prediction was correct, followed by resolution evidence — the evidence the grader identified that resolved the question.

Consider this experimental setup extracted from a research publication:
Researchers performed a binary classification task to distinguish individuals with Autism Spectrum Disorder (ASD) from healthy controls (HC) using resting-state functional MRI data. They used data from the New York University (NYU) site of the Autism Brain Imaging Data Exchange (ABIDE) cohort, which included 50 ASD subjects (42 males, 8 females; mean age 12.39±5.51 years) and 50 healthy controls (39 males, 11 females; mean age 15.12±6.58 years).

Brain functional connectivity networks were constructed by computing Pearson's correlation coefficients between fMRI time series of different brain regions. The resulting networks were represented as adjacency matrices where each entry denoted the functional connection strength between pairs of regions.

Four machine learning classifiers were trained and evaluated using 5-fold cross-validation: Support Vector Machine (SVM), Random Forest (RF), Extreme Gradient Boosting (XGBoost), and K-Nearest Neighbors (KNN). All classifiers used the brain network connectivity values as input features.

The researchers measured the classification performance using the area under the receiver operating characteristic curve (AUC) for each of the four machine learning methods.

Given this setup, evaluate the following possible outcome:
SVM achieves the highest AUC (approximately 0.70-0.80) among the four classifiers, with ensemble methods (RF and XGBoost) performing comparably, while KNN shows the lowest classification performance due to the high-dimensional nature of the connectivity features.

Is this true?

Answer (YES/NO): NO